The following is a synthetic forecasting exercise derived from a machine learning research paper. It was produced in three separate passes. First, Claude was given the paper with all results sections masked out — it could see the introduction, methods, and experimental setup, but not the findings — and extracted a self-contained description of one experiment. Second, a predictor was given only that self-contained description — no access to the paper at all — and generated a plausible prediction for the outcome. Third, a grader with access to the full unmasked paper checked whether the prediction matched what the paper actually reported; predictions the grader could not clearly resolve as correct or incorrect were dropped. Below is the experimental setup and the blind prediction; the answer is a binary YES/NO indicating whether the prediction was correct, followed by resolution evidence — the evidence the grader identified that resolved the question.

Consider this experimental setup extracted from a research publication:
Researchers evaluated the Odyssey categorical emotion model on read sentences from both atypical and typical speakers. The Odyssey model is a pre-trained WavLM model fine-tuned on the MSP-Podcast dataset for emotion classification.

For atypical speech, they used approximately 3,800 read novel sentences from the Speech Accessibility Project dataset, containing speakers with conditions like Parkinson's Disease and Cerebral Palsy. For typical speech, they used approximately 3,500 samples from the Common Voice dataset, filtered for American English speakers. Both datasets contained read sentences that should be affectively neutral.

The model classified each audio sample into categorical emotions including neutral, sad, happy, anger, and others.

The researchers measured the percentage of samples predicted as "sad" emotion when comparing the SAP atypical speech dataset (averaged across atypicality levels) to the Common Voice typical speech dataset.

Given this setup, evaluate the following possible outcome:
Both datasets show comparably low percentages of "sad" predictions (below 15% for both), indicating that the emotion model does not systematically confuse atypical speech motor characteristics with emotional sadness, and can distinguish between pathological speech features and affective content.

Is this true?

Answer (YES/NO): NO